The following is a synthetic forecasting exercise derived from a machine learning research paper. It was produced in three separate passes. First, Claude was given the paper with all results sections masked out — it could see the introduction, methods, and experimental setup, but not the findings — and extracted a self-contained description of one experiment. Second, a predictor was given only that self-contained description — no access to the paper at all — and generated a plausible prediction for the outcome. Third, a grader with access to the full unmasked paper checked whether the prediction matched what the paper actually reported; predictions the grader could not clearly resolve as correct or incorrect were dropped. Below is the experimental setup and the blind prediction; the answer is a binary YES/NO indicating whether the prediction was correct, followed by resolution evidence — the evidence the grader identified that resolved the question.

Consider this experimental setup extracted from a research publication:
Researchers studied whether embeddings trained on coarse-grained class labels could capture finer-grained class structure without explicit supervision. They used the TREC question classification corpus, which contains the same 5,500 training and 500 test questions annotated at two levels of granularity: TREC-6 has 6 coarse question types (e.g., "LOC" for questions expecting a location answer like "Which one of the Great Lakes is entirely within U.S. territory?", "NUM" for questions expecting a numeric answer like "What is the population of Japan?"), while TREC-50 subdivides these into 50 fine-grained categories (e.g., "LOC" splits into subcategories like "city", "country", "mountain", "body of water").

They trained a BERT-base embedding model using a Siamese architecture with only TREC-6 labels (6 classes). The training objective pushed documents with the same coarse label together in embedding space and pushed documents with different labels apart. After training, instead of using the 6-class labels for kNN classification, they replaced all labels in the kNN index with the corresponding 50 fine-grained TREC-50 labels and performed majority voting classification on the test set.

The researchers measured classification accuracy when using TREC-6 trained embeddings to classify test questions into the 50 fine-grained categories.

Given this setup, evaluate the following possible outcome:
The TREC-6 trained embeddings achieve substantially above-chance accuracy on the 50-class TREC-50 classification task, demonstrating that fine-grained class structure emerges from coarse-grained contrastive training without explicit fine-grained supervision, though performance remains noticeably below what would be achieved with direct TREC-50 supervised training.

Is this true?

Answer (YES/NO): YES